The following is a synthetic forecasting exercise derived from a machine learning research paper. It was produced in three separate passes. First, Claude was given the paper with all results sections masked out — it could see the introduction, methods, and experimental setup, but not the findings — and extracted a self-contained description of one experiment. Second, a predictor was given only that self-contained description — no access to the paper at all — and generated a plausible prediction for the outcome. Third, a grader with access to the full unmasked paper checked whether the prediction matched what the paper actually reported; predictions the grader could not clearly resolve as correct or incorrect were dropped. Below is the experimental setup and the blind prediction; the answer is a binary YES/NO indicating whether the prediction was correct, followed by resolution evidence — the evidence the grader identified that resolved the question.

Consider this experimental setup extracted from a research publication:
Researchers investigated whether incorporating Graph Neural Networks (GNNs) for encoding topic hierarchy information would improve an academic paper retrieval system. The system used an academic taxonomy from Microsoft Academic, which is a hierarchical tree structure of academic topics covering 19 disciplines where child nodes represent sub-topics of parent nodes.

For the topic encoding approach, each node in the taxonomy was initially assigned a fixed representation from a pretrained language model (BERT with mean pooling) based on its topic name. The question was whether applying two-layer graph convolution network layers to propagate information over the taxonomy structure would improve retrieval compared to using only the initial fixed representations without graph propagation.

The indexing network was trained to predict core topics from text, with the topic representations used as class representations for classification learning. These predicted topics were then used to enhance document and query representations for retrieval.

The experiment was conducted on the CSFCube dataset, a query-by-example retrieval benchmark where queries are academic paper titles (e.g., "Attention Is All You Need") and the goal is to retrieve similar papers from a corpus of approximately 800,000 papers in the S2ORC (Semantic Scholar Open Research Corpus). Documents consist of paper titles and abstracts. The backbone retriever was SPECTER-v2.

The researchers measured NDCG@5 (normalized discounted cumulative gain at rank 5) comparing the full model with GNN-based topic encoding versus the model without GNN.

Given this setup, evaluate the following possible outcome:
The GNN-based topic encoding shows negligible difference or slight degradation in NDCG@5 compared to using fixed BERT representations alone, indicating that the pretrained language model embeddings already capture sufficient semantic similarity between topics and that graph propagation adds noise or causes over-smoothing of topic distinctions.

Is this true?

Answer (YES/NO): NO